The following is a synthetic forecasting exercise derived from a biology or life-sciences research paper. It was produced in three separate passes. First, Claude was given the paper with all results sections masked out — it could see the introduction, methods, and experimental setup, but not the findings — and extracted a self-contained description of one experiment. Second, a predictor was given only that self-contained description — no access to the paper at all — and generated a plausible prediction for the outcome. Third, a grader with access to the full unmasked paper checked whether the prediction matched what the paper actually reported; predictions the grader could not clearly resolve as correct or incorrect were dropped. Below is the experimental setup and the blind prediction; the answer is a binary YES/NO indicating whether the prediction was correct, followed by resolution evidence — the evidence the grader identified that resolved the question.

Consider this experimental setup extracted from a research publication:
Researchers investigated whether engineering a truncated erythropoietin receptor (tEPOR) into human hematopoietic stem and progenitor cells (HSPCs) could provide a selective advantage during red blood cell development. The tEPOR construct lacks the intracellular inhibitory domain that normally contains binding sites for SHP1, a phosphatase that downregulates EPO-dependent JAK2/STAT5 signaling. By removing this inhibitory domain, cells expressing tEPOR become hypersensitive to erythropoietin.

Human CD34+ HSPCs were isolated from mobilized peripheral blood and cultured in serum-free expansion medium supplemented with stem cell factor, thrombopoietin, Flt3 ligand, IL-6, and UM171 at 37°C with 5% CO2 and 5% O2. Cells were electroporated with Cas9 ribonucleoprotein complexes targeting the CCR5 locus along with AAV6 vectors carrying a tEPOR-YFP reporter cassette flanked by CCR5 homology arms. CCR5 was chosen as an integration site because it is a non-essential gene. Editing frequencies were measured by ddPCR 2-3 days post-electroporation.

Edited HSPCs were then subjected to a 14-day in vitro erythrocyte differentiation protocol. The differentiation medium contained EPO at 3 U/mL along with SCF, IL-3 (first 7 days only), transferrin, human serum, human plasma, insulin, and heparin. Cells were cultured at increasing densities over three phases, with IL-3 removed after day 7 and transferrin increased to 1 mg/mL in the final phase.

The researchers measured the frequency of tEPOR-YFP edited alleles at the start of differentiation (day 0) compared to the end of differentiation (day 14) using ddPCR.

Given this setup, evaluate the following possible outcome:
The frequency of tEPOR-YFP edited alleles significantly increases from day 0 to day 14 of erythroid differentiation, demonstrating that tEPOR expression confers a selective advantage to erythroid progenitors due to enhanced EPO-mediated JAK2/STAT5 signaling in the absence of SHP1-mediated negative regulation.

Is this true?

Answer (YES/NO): YES